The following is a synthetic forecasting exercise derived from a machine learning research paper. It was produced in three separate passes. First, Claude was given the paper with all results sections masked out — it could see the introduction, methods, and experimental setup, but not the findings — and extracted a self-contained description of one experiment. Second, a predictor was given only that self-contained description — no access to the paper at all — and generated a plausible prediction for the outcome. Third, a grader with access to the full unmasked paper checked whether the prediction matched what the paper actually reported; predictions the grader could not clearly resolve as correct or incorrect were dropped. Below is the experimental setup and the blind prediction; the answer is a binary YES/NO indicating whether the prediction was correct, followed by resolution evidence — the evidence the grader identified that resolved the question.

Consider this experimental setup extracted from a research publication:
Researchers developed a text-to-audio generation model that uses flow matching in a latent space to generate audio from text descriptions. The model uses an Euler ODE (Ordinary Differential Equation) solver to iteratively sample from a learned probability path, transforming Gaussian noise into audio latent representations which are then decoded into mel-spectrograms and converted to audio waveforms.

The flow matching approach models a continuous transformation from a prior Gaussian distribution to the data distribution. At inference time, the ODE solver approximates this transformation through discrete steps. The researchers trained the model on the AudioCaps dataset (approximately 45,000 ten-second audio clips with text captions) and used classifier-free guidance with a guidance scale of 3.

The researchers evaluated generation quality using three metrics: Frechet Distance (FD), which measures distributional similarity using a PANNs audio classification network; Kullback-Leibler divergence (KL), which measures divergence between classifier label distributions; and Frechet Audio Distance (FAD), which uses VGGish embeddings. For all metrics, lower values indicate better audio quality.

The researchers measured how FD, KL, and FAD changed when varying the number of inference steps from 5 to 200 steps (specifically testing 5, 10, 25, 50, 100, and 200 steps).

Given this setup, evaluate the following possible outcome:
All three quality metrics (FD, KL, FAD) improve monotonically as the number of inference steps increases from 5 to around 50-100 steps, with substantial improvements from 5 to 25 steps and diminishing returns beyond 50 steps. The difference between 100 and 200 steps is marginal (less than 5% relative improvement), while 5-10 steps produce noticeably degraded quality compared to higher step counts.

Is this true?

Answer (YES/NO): NO